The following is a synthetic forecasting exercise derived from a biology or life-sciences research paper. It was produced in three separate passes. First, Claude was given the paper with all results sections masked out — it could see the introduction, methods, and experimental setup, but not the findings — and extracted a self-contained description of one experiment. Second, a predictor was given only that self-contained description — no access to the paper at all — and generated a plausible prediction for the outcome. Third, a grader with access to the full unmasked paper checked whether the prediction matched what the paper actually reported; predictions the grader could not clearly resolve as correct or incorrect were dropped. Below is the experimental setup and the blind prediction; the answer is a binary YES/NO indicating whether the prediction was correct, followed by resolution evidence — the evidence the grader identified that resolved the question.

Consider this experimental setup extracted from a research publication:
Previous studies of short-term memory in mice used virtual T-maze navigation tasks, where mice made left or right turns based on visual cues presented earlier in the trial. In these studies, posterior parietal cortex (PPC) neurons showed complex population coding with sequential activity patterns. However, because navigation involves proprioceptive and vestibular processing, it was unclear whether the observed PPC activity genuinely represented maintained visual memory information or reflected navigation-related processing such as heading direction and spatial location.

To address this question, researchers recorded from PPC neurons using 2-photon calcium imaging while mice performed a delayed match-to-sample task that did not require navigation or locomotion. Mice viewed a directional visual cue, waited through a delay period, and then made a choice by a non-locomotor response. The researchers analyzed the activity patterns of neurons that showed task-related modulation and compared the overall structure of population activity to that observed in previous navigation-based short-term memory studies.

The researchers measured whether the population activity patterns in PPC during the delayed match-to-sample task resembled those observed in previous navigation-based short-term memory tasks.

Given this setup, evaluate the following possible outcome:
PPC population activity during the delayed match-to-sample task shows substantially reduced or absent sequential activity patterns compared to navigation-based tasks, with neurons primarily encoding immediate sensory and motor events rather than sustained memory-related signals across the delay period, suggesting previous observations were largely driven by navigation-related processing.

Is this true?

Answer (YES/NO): NO